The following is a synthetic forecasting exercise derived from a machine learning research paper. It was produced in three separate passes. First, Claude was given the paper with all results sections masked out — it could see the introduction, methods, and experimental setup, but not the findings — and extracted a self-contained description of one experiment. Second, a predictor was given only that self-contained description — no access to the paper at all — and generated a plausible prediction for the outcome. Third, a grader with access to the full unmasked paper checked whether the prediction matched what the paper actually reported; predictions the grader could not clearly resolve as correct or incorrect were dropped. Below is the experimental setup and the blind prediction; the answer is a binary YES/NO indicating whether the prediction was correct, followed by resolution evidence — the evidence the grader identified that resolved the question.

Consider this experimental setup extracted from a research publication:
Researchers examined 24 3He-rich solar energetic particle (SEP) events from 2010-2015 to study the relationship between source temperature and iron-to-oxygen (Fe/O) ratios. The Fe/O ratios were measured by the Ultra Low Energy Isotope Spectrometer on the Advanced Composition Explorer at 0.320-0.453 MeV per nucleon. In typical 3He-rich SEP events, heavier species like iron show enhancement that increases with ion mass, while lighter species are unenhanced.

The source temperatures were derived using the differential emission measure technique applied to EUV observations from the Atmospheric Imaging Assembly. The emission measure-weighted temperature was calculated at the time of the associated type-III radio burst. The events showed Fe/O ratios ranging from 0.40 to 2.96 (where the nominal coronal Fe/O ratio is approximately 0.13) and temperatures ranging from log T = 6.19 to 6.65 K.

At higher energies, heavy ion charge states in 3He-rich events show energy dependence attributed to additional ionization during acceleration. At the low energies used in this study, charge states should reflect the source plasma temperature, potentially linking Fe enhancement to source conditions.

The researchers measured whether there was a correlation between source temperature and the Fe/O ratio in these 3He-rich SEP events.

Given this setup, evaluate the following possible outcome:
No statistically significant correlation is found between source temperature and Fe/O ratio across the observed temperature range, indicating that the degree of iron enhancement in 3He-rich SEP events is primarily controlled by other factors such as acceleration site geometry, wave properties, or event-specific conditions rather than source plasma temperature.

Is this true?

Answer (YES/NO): YES